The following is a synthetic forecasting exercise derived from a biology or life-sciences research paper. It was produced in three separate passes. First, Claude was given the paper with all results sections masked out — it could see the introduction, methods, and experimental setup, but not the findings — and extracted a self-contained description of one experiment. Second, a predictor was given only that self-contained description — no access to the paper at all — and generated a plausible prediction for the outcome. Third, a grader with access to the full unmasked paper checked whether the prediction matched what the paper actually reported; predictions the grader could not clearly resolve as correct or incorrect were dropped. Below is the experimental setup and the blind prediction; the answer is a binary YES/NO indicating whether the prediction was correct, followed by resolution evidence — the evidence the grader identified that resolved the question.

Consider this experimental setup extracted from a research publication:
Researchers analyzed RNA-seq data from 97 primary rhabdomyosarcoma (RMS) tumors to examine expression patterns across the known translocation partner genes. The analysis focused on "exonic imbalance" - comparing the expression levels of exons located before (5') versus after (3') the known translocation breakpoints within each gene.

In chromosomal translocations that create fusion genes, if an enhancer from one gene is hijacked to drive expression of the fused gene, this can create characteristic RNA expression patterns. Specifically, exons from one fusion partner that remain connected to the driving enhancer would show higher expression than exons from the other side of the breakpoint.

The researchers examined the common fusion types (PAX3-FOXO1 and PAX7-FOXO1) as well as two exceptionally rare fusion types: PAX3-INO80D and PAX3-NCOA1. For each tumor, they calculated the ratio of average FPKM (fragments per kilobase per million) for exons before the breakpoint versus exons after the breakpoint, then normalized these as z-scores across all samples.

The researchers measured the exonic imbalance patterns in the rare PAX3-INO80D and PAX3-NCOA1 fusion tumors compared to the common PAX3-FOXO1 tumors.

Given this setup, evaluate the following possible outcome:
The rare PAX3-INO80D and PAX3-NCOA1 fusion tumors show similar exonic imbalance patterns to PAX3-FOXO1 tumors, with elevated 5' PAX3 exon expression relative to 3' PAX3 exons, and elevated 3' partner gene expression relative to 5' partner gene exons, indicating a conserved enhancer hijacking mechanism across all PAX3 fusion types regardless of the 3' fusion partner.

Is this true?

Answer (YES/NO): YES